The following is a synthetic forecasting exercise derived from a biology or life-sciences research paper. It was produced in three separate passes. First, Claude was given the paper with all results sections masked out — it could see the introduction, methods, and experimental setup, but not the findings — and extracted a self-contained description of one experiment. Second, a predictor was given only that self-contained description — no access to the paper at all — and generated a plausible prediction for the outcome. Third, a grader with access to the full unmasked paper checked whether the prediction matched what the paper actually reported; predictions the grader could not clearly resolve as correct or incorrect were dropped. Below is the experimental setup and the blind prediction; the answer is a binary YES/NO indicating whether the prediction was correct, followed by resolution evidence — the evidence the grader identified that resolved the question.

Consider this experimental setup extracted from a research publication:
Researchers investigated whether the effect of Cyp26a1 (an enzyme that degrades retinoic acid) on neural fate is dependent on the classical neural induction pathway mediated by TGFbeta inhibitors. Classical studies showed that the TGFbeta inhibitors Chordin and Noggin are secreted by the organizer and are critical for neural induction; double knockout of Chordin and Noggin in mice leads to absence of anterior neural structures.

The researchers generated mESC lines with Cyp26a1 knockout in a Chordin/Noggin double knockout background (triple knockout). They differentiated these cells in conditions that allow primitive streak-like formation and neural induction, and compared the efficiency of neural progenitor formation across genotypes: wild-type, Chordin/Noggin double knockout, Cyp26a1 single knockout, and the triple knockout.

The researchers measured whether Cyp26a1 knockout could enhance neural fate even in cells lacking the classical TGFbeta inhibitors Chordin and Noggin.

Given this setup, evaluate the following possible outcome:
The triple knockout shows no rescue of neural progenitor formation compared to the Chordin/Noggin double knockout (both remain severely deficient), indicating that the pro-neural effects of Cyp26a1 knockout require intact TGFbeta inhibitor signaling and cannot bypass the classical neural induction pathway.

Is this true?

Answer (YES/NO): NO